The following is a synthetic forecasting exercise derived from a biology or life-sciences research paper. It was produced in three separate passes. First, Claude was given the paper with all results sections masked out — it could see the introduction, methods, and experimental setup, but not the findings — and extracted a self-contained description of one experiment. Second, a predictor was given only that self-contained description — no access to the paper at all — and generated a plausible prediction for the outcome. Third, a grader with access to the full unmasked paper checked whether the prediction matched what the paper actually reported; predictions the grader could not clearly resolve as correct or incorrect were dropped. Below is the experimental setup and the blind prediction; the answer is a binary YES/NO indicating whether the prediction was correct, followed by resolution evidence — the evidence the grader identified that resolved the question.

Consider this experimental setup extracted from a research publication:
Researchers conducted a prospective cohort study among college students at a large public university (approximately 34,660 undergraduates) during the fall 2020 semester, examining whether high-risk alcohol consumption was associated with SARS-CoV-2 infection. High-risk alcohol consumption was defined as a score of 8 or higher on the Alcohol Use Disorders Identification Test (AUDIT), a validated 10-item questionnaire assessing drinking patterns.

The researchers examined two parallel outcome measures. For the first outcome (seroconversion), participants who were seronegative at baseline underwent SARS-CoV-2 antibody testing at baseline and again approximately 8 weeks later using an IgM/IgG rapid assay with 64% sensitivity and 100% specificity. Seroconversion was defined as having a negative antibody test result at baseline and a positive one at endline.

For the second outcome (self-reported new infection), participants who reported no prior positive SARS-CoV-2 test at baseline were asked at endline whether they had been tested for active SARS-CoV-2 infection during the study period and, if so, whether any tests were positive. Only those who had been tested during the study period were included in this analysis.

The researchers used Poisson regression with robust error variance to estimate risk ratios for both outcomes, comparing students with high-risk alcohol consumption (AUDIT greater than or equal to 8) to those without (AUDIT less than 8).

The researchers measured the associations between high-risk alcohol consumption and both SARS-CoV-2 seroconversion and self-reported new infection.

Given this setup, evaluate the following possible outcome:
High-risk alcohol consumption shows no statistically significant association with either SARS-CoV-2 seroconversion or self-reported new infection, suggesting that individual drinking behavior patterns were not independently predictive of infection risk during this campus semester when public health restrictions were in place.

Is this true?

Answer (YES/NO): NO